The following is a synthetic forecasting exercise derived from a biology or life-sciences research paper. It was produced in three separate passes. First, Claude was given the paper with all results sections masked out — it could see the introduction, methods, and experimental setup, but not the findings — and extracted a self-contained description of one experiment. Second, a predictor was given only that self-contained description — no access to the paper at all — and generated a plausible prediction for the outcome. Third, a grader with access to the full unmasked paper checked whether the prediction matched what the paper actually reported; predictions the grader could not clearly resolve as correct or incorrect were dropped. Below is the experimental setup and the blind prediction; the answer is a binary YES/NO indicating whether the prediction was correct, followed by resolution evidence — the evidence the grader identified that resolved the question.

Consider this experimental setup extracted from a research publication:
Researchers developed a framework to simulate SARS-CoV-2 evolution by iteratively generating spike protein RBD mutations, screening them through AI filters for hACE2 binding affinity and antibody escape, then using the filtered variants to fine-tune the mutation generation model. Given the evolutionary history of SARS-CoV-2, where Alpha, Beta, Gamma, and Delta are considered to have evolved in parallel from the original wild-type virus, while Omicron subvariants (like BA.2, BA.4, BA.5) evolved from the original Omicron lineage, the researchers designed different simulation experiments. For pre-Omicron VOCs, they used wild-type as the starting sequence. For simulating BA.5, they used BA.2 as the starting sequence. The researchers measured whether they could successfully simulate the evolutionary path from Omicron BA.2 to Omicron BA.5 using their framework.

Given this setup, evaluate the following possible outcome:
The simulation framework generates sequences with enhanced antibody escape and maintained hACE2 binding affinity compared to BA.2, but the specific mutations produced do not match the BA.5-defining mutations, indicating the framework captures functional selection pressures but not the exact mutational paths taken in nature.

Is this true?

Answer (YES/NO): NO